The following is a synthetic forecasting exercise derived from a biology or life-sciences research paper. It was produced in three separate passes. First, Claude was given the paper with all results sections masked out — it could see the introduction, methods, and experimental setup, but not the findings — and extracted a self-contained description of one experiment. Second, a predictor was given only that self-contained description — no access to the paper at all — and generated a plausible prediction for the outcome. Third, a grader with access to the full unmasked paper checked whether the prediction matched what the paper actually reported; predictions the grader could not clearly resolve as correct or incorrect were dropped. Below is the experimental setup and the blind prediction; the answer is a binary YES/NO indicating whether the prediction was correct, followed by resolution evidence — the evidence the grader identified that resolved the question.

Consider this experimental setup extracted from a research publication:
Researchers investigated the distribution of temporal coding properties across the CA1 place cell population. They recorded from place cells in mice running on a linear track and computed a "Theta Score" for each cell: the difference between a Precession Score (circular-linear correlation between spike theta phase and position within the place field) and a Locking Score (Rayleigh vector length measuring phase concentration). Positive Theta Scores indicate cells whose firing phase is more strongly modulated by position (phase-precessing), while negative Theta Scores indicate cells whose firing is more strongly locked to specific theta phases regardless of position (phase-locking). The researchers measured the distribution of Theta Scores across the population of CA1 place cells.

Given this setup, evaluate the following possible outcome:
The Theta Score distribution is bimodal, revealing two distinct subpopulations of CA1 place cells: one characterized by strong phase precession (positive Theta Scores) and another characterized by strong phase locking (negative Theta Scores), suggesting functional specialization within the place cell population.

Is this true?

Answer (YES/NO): NO